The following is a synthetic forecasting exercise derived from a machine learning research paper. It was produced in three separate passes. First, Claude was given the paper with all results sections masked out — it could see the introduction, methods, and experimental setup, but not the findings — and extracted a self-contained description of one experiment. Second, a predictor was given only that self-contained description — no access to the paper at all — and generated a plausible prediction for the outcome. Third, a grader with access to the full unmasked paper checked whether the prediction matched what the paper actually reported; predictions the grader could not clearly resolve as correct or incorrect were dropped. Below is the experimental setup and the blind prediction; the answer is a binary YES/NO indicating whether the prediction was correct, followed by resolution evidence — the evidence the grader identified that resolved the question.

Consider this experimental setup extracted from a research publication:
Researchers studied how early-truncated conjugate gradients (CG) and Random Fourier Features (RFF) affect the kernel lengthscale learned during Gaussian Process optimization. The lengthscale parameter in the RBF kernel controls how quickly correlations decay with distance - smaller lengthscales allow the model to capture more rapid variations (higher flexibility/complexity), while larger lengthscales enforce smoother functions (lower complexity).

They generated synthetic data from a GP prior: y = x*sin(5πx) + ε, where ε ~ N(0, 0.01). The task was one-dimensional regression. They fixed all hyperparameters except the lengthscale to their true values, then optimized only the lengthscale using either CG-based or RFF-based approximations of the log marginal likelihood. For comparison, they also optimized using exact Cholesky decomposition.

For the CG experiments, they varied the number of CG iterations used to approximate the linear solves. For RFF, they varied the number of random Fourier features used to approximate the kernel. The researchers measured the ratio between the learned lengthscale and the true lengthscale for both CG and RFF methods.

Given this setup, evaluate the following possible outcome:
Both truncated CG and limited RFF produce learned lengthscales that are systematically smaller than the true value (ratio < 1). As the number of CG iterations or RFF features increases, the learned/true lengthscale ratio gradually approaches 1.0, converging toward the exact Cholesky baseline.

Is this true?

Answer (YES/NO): NO